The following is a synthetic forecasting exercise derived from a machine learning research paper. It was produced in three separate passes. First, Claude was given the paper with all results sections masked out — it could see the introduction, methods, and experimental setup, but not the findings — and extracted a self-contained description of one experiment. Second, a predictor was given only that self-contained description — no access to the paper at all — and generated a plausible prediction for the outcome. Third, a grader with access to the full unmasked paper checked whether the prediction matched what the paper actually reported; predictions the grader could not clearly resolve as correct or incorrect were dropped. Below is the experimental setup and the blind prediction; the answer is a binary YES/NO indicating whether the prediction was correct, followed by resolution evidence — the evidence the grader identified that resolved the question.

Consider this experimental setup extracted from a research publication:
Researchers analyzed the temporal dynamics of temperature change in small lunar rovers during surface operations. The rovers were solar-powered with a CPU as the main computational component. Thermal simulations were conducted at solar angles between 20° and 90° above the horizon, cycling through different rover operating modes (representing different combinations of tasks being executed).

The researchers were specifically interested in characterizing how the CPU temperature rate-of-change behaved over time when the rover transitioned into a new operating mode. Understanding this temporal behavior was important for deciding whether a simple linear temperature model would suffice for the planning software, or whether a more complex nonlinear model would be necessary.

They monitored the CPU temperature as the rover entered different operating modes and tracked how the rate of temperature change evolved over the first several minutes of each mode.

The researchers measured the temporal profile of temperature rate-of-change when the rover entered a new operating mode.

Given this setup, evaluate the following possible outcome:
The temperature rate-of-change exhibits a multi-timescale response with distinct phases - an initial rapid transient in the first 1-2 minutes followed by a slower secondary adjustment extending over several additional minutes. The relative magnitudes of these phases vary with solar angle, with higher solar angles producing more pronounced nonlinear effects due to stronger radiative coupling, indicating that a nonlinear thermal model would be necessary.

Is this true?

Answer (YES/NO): NO